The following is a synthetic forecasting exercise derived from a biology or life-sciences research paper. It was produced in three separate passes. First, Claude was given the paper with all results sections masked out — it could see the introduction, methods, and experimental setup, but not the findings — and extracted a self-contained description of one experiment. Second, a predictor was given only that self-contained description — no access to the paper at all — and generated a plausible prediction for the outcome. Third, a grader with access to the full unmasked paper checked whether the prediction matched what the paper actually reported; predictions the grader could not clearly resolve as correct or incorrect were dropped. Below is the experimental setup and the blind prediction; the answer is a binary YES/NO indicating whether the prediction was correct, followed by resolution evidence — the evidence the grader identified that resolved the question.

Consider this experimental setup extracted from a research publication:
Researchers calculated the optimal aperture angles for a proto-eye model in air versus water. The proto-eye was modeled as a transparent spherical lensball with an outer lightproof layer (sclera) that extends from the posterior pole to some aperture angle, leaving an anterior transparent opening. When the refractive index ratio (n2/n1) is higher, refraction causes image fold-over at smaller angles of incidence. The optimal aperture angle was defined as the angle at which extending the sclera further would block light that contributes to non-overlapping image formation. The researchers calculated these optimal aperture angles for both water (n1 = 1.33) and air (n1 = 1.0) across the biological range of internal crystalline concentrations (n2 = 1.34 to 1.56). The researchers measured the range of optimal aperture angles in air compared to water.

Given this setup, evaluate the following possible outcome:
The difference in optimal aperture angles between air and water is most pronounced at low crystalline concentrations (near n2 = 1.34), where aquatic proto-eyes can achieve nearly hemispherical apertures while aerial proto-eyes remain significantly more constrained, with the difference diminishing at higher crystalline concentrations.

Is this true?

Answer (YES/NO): NO